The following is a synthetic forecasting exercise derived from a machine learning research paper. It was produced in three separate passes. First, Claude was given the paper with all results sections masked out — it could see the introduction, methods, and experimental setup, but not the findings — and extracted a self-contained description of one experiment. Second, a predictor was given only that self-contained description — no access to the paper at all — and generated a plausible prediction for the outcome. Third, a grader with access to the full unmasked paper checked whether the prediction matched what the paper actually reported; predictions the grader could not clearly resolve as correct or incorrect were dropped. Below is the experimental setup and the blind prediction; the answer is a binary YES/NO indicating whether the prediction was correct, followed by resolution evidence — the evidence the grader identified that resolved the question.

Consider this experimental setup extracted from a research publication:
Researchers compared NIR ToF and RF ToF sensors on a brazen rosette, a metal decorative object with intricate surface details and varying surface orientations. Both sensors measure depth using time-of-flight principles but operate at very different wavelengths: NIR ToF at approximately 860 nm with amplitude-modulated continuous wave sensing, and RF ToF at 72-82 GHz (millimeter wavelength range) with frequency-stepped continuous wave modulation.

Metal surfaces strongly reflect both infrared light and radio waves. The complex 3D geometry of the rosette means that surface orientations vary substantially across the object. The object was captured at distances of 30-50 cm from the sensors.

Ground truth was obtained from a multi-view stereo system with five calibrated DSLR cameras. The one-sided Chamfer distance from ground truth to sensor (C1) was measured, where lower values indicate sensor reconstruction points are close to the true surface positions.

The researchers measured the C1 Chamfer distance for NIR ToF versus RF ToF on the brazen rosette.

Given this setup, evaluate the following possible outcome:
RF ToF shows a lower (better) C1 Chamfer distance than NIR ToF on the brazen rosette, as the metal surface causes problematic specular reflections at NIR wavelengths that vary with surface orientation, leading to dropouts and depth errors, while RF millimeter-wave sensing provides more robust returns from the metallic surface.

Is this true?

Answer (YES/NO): YES